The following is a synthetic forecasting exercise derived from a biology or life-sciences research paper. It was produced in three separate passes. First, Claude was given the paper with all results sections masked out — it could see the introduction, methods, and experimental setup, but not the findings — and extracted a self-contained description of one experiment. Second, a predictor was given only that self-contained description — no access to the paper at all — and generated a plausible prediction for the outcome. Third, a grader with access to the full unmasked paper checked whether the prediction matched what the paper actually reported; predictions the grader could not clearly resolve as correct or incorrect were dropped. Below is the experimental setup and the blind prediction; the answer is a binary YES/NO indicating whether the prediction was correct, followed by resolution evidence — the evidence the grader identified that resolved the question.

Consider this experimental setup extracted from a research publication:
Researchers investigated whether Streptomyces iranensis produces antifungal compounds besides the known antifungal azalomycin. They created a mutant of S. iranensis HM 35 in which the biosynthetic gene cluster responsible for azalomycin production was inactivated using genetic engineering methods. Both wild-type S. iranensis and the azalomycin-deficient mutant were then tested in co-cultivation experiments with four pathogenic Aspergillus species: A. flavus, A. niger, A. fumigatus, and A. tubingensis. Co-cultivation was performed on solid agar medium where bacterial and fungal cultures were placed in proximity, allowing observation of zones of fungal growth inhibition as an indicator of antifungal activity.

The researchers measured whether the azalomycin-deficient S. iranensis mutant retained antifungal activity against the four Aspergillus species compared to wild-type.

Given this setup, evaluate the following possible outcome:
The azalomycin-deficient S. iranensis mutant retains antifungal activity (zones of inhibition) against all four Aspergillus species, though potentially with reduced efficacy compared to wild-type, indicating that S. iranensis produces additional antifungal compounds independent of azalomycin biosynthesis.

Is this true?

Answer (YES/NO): YES